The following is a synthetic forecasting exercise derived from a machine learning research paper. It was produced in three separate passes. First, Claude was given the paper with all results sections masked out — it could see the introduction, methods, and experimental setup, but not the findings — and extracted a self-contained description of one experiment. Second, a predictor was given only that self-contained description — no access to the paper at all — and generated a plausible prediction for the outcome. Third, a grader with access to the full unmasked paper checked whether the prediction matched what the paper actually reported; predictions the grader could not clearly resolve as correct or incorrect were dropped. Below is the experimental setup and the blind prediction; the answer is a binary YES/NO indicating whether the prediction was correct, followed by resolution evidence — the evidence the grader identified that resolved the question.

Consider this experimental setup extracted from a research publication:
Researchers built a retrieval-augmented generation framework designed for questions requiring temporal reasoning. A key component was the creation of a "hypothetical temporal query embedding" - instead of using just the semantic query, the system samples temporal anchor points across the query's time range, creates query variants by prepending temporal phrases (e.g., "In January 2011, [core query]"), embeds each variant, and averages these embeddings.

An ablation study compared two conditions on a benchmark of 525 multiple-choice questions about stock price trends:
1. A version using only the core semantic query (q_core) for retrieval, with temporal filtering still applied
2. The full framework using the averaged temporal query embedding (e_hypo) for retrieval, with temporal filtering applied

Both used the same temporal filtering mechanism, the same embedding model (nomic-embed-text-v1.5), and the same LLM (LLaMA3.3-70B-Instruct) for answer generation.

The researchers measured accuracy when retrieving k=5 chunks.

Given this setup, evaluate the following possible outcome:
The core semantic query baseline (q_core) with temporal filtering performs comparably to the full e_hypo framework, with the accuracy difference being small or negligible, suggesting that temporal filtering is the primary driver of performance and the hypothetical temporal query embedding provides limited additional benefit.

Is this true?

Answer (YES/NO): NO